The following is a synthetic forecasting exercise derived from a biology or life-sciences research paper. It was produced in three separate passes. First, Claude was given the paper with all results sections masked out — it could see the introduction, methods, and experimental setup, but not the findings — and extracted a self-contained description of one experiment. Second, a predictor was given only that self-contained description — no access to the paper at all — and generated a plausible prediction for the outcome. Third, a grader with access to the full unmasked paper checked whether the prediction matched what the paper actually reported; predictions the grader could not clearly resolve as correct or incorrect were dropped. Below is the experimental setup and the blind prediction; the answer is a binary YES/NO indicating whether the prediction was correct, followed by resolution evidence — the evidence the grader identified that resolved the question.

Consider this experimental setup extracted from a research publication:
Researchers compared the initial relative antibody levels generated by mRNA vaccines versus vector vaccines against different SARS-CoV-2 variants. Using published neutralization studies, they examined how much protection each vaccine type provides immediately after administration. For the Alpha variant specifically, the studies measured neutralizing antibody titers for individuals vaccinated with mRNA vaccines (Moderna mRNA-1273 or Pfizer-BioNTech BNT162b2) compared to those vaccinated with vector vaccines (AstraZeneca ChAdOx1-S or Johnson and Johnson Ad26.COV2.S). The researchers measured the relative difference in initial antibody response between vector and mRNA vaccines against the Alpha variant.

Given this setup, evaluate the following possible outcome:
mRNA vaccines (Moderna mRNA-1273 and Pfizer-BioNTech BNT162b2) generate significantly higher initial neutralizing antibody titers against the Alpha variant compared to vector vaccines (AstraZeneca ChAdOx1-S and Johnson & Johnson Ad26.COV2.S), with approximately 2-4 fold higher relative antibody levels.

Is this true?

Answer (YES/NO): YES